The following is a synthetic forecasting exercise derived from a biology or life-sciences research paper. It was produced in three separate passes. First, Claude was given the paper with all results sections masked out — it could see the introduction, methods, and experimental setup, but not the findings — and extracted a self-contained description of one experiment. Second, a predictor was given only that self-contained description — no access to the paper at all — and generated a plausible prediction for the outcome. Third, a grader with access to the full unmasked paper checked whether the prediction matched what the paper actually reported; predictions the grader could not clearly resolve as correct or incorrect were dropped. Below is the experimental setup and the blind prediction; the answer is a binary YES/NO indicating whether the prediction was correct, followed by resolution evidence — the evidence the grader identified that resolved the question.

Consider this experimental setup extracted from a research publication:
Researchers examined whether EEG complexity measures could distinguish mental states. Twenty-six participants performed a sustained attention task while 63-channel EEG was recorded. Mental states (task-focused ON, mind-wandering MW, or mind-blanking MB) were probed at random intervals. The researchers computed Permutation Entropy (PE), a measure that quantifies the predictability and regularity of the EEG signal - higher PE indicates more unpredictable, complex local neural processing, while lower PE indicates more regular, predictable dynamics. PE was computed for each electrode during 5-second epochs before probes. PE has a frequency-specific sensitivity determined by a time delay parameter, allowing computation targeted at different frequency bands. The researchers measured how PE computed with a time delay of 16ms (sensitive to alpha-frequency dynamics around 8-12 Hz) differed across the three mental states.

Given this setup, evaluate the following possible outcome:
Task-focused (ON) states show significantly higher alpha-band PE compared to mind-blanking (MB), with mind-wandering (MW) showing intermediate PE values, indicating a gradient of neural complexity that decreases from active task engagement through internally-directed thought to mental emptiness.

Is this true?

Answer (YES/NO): NO